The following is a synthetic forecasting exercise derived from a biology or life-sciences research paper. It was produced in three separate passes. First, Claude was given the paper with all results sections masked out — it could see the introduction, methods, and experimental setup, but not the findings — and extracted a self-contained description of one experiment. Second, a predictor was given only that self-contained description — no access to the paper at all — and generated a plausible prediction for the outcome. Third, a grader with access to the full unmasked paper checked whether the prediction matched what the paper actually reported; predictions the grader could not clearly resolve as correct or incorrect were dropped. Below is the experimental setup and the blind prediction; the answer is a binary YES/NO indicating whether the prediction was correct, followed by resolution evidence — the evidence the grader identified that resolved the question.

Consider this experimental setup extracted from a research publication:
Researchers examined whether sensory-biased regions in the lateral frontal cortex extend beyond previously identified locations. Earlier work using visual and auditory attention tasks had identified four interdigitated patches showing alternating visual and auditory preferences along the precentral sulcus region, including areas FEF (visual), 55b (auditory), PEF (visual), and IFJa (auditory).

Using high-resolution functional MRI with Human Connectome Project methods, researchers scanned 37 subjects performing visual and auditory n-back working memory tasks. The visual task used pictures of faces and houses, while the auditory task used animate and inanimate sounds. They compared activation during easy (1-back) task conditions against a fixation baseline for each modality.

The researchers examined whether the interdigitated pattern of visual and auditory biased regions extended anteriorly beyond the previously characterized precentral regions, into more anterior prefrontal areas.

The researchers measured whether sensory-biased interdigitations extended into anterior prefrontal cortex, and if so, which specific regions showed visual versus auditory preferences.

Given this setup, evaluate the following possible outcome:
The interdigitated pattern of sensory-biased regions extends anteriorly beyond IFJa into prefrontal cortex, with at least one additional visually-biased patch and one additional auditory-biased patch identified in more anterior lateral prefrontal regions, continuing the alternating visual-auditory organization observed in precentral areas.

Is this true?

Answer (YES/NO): YES